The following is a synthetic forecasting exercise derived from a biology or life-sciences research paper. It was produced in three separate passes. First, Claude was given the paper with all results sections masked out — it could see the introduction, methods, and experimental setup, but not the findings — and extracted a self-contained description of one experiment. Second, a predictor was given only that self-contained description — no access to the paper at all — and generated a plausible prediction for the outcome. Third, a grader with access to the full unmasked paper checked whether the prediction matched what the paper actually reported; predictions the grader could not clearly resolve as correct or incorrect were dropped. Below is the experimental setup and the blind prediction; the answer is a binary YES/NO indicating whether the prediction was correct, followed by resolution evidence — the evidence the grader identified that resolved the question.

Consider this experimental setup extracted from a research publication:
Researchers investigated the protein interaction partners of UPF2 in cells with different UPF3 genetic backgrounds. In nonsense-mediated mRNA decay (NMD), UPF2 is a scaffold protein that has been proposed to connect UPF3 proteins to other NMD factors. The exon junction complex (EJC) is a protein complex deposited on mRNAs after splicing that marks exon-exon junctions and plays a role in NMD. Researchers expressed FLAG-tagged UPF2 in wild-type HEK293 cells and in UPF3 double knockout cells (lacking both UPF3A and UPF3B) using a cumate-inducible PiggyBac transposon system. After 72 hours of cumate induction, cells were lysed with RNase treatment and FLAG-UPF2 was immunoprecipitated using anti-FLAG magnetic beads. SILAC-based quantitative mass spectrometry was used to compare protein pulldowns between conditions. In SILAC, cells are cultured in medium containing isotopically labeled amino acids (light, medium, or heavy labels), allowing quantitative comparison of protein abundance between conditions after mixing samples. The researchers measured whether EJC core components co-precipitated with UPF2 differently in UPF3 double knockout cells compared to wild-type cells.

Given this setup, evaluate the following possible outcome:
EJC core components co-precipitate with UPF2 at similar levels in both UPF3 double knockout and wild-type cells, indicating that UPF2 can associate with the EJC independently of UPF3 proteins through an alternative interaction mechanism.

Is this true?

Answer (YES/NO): NO